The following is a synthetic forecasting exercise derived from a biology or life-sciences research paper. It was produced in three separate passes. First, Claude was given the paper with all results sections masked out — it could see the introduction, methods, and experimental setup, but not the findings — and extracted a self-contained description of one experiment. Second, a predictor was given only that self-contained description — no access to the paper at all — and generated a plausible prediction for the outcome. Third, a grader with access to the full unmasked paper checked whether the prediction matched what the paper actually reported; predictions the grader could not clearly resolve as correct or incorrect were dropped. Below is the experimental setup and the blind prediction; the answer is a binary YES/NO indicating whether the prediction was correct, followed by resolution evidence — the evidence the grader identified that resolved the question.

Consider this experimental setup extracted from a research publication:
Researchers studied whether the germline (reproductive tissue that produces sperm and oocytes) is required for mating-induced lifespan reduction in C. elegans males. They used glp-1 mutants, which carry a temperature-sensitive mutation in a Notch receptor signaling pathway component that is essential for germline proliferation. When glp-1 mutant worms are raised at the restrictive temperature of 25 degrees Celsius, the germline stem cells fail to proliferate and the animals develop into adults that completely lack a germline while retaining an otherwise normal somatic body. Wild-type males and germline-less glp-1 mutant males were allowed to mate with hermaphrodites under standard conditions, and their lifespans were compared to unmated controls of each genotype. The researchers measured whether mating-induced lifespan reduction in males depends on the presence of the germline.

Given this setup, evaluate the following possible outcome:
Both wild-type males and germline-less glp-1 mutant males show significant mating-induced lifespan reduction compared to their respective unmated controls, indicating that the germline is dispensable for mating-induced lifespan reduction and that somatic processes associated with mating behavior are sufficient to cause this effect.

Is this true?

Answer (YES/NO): NO